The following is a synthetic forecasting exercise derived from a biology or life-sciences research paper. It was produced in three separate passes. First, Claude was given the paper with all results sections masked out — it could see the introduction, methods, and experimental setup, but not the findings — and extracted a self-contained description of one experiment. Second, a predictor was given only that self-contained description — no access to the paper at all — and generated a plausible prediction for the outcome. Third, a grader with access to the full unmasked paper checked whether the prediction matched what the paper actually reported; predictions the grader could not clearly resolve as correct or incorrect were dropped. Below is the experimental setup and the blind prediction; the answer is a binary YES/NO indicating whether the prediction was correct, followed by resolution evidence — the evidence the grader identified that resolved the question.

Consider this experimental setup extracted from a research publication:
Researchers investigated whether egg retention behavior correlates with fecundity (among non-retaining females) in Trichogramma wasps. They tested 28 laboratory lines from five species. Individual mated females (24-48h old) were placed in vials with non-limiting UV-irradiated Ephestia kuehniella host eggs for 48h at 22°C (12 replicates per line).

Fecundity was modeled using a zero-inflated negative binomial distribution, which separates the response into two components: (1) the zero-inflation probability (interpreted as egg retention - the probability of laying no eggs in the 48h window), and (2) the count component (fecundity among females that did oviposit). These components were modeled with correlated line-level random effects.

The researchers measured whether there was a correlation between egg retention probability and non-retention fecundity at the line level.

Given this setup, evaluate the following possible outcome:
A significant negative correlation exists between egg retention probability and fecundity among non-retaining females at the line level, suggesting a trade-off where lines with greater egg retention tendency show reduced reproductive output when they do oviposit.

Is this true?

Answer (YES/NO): NO